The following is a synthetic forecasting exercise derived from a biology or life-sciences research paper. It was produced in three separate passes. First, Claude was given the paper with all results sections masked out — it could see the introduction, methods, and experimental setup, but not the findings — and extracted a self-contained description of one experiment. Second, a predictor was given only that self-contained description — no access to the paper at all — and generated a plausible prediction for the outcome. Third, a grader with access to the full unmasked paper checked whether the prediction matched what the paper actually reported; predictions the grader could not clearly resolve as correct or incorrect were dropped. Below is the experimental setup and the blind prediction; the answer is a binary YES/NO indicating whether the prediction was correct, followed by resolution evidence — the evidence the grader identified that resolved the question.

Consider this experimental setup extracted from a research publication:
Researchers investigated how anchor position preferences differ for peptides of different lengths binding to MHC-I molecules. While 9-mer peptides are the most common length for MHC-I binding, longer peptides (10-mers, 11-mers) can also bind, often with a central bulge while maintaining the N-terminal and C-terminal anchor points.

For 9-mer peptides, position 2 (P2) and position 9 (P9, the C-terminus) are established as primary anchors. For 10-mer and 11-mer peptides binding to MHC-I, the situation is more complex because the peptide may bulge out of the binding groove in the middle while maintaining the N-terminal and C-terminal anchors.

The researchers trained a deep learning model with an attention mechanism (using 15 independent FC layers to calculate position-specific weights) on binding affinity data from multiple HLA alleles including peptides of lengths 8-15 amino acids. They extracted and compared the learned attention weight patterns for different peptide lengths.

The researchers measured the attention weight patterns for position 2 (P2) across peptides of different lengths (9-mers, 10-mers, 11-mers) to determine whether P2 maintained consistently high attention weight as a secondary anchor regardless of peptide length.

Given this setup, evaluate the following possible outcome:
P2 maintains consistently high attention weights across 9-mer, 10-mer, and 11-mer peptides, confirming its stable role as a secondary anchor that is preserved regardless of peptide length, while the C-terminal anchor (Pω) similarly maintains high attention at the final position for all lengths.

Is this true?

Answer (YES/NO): YES